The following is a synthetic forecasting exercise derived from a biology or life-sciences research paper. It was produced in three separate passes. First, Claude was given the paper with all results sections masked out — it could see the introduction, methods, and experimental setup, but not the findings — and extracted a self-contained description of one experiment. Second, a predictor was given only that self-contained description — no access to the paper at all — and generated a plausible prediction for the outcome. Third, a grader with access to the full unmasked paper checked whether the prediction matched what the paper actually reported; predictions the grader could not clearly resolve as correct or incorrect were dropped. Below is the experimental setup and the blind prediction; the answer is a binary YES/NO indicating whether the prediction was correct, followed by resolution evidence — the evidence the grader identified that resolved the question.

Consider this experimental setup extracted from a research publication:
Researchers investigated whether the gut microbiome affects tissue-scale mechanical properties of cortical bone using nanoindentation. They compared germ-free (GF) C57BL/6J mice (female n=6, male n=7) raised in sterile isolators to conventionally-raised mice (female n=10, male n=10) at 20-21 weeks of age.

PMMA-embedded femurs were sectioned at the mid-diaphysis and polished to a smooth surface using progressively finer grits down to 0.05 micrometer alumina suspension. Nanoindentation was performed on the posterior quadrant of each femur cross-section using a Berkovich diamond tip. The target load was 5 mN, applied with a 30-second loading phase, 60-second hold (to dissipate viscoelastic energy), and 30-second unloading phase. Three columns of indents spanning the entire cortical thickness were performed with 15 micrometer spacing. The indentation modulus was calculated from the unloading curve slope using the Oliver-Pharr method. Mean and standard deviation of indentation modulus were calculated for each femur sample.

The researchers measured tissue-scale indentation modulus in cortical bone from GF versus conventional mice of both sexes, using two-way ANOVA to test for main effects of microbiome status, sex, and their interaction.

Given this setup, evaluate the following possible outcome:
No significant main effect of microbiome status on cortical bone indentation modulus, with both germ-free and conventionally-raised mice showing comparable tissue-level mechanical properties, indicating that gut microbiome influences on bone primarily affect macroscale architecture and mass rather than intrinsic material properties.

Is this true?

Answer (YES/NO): NO